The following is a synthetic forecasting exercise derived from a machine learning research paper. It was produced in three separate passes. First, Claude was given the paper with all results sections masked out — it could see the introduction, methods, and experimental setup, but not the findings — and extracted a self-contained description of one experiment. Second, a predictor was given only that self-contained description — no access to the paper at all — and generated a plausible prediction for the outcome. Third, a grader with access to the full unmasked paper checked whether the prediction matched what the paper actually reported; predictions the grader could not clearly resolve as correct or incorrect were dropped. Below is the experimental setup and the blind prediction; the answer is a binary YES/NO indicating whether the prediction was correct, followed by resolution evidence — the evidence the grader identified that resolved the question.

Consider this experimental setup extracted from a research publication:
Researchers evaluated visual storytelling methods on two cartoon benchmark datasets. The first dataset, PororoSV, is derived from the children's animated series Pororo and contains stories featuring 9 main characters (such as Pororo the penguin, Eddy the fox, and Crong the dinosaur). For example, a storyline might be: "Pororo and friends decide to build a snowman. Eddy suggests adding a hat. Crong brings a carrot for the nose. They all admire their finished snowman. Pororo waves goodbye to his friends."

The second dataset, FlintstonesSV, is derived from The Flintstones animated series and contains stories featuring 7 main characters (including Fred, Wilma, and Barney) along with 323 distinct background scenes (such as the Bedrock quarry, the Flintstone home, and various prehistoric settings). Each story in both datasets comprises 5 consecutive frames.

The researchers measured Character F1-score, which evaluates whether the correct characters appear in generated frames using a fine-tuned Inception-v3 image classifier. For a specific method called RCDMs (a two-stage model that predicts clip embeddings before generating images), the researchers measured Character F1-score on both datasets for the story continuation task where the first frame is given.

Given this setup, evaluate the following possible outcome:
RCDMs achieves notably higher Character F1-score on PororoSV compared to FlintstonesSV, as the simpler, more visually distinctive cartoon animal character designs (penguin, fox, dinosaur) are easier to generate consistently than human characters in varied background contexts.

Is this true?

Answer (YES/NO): NO